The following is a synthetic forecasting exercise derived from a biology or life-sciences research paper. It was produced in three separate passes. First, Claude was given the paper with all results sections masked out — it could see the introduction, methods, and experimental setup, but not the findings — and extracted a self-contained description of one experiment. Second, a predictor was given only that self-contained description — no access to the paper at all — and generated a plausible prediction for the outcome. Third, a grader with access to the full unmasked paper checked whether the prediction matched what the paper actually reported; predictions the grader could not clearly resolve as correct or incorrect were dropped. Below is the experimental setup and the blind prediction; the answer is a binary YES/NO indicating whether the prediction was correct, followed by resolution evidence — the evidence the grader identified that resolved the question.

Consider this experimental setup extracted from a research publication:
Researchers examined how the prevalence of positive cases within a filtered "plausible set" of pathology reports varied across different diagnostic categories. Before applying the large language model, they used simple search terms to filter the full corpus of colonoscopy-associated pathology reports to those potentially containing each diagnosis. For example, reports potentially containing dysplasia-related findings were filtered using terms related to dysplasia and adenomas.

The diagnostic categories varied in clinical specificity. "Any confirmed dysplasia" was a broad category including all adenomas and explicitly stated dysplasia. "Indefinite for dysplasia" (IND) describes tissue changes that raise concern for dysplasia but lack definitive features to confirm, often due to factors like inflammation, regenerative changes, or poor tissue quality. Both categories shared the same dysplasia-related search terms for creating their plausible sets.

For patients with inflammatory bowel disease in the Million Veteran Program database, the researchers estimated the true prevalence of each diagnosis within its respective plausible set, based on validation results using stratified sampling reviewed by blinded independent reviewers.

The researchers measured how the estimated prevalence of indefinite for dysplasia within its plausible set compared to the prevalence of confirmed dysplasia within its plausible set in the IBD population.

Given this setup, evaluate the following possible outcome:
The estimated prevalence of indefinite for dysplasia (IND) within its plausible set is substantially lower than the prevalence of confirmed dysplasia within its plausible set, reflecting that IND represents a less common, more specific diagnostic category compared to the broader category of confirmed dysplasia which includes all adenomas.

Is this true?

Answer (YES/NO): YES